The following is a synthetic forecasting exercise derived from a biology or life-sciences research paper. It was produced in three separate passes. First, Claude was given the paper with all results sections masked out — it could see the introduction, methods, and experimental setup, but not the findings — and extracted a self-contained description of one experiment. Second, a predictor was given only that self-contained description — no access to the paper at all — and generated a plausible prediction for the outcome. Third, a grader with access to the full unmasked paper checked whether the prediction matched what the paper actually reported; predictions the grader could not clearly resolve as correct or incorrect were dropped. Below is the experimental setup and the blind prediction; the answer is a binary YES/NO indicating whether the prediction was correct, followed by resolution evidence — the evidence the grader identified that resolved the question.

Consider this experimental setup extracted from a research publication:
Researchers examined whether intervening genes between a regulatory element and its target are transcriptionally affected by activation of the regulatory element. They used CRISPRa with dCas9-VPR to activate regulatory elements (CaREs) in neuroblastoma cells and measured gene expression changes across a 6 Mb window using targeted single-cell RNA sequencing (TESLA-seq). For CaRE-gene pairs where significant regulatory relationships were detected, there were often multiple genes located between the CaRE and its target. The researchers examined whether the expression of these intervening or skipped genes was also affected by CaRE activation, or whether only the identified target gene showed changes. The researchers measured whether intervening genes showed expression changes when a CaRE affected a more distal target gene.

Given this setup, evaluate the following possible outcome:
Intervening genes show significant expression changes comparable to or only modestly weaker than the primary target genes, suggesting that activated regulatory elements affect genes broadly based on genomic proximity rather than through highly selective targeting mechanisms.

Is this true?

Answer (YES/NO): NO